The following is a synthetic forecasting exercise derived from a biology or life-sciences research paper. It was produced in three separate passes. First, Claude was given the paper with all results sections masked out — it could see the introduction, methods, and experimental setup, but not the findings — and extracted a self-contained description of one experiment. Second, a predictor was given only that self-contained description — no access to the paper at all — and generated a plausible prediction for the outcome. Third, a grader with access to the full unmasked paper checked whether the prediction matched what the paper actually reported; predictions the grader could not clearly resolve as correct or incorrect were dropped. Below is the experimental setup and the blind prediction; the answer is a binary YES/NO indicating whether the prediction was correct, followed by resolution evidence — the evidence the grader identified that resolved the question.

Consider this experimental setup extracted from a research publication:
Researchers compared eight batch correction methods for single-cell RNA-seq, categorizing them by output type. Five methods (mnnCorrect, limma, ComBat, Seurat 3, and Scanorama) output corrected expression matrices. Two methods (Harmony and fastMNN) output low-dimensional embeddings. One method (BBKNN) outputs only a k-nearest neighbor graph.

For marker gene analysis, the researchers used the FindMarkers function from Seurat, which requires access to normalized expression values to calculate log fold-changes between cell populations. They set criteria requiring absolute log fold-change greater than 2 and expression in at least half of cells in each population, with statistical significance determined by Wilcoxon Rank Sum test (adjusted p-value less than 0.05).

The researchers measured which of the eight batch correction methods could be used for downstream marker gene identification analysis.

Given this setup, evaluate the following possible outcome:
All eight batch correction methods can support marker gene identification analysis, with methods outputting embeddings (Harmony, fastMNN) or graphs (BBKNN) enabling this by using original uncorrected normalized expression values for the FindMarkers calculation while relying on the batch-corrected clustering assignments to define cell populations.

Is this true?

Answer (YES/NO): NO